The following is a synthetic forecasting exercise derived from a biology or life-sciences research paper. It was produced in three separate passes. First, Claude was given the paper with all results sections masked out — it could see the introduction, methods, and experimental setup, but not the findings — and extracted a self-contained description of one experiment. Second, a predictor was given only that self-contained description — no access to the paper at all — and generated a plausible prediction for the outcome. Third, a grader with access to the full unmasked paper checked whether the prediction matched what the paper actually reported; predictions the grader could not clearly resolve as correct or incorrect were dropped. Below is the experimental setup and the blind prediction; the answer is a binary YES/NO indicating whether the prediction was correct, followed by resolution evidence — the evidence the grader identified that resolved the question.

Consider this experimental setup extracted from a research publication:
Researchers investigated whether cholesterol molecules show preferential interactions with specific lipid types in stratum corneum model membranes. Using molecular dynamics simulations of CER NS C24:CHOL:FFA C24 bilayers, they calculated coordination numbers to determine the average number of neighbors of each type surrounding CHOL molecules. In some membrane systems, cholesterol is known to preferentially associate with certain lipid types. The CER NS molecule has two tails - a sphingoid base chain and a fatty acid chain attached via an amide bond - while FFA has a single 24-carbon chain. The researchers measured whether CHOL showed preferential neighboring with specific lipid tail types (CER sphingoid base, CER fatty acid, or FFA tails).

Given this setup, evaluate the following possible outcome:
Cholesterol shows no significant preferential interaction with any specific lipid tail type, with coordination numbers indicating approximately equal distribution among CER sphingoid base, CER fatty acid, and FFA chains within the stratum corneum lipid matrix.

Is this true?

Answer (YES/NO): NO